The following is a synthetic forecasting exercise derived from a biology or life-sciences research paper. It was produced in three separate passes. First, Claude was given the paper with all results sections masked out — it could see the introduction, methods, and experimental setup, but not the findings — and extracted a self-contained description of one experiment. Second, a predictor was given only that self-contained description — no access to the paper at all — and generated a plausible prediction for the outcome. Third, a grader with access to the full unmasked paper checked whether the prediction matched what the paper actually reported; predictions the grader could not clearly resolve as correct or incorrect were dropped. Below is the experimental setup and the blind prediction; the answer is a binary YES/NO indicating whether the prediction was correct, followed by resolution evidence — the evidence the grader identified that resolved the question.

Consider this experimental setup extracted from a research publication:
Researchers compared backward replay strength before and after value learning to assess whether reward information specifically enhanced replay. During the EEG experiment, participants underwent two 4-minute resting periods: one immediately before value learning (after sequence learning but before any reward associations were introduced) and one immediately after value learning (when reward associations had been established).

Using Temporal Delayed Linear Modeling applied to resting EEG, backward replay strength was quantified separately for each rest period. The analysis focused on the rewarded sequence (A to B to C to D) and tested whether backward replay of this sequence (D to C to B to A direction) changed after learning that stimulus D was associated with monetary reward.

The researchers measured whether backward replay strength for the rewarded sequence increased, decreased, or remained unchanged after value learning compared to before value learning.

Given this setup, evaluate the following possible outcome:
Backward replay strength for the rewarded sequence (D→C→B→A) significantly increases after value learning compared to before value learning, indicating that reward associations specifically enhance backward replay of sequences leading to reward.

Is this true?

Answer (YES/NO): YES